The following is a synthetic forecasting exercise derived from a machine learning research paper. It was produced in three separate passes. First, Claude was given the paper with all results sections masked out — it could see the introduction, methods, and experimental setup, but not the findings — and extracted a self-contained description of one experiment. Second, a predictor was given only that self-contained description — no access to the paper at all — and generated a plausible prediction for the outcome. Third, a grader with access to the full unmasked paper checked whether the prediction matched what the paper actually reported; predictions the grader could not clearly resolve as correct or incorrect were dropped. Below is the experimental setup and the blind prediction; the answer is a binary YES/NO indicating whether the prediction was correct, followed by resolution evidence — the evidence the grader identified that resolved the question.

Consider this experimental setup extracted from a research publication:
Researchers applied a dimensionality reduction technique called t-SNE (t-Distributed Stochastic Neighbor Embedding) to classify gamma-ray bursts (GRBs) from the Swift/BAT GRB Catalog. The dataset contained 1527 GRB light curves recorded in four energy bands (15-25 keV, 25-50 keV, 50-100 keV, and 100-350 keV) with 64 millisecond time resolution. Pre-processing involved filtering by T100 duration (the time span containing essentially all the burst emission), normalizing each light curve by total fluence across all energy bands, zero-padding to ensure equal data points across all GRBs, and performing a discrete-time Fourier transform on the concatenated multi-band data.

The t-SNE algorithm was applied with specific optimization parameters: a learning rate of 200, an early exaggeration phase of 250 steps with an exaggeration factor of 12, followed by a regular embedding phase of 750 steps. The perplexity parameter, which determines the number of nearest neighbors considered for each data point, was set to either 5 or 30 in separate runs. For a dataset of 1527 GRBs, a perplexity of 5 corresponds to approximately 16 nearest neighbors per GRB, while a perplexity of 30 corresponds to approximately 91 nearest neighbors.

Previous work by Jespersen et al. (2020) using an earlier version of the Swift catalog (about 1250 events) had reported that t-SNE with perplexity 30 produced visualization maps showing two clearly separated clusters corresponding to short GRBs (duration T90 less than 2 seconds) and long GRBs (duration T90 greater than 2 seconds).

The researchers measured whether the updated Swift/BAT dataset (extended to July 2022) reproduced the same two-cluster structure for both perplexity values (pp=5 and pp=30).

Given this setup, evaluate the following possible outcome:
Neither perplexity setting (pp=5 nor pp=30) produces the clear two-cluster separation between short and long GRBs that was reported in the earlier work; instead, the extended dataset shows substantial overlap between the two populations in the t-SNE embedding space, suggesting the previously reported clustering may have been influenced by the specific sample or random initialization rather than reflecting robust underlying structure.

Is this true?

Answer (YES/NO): NO